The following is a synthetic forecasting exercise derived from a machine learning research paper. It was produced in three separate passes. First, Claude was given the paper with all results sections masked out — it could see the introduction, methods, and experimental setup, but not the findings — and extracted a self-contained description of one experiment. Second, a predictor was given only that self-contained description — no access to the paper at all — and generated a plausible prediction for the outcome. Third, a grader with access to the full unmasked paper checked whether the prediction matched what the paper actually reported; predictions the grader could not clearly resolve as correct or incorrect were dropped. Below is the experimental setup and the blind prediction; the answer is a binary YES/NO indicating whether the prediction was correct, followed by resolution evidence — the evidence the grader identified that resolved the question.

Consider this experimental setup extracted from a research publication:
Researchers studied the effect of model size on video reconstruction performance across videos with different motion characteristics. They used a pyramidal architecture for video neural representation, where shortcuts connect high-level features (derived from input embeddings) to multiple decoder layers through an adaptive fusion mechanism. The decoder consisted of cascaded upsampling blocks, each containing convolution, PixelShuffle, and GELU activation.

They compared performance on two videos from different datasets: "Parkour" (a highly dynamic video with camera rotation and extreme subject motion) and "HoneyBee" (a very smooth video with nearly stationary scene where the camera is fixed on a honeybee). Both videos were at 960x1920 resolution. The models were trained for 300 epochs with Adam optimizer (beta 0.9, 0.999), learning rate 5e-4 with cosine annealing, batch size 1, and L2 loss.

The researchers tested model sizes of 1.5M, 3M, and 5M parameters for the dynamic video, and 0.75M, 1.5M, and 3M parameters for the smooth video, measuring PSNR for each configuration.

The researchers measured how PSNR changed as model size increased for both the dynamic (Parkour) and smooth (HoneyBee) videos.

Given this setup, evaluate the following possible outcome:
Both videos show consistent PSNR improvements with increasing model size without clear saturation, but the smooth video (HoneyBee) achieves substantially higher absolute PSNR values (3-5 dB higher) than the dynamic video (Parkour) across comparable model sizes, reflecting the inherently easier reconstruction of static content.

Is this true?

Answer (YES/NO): NO